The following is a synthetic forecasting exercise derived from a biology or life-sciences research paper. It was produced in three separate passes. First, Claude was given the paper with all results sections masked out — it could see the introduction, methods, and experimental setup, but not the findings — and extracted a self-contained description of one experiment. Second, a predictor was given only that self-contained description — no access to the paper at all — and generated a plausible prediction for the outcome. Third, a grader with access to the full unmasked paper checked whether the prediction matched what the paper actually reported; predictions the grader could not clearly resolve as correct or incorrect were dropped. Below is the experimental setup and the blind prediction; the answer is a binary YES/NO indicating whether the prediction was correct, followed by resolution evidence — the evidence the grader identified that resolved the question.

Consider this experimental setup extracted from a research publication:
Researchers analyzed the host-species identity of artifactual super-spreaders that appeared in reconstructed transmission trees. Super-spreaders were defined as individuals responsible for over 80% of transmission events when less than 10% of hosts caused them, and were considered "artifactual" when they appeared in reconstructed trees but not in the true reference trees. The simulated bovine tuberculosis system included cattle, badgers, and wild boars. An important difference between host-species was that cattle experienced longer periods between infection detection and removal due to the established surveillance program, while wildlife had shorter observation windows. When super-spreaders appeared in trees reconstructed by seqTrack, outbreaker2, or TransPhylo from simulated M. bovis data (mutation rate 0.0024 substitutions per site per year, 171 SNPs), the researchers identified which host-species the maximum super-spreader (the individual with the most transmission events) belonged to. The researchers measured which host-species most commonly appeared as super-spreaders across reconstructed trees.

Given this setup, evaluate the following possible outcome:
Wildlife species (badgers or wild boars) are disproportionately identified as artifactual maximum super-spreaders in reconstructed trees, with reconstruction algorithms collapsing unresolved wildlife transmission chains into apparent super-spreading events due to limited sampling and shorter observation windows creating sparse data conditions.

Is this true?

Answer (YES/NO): NO